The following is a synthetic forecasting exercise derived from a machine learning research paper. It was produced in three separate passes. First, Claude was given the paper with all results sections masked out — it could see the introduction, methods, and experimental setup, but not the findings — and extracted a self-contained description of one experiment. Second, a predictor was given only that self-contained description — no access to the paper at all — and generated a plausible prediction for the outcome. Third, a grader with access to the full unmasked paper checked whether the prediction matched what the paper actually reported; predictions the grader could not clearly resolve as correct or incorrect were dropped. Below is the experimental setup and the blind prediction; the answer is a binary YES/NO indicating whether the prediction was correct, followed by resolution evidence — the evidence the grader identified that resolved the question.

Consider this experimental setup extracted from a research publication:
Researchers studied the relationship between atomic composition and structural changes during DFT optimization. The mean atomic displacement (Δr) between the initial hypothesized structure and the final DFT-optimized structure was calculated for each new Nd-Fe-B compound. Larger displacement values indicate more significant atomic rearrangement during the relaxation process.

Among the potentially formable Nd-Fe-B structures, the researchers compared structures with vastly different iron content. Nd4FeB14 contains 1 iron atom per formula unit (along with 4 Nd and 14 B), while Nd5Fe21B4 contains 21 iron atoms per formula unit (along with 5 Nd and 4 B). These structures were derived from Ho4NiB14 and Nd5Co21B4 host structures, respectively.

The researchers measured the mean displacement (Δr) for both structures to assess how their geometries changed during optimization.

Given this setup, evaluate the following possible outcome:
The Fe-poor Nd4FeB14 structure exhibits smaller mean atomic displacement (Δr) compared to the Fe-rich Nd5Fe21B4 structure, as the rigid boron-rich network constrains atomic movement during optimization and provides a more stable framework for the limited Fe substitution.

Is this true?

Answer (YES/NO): YES